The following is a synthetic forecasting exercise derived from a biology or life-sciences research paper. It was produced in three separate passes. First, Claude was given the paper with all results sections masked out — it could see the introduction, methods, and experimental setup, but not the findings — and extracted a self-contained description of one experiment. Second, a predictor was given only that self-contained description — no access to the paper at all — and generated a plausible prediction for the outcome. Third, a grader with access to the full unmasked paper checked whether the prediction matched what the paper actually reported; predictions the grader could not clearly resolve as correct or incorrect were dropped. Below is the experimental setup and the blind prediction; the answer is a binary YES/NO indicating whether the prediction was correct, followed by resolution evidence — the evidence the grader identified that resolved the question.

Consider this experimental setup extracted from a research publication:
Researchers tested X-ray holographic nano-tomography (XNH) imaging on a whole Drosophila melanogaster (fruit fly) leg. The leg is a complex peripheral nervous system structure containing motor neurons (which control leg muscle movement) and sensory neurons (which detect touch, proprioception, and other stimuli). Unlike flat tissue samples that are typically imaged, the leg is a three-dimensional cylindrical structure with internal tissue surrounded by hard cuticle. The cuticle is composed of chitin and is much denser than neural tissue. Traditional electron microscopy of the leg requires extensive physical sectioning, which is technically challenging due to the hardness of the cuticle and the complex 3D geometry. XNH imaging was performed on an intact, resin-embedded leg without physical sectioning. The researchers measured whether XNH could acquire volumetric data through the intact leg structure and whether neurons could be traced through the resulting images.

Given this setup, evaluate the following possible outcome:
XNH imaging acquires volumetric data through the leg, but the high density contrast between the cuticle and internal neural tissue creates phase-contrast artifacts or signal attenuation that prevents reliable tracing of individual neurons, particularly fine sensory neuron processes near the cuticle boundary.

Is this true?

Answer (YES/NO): NO